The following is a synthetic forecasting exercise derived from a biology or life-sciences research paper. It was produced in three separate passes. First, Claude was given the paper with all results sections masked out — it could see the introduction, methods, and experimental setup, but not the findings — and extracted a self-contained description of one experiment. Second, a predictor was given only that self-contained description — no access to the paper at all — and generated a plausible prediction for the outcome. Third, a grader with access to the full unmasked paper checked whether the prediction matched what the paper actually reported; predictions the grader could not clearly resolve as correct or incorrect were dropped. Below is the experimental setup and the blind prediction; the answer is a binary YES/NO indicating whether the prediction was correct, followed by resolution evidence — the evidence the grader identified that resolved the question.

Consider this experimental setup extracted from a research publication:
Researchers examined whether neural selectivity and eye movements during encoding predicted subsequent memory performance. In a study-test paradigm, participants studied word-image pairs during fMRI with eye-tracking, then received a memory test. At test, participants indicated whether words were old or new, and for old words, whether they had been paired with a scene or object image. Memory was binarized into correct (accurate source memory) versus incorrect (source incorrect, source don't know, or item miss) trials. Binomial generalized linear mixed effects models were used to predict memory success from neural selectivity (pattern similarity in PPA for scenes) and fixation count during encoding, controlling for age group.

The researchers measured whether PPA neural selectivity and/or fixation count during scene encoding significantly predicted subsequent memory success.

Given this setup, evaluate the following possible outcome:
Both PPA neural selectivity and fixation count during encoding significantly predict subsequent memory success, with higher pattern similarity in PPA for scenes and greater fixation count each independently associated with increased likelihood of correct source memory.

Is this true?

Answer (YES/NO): NO